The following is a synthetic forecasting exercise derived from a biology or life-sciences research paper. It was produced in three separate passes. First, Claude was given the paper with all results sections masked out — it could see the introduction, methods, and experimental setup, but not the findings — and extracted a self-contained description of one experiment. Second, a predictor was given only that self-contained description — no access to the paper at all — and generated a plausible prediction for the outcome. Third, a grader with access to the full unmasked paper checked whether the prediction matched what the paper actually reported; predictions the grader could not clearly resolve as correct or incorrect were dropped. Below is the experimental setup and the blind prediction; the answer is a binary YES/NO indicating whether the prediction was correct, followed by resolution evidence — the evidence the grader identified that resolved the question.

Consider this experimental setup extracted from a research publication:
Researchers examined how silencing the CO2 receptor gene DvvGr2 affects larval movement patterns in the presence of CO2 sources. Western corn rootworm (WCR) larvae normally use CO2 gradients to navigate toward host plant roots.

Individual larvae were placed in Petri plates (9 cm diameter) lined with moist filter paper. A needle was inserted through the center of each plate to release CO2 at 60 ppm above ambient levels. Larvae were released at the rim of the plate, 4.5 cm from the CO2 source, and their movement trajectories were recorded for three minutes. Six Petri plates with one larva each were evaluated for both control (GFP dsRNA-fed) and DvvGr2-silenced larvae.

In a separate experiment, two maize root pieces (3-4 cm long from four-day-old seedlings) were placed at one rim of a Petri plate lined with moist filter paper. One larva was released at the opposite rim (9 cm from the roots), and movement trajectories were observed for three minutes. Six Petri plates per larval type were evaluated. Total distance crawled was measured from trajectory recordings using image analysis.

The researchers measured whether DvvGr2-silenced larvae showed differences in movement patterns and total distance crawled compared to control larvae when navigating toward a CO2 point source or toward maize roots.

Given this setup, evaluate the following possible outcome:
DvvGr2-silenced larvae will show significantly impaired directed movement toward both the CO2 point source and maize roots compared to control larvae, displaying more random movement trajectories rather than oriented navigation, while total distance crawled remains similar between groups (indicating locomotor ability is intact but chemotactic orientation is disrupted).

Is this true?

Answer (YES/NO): NO